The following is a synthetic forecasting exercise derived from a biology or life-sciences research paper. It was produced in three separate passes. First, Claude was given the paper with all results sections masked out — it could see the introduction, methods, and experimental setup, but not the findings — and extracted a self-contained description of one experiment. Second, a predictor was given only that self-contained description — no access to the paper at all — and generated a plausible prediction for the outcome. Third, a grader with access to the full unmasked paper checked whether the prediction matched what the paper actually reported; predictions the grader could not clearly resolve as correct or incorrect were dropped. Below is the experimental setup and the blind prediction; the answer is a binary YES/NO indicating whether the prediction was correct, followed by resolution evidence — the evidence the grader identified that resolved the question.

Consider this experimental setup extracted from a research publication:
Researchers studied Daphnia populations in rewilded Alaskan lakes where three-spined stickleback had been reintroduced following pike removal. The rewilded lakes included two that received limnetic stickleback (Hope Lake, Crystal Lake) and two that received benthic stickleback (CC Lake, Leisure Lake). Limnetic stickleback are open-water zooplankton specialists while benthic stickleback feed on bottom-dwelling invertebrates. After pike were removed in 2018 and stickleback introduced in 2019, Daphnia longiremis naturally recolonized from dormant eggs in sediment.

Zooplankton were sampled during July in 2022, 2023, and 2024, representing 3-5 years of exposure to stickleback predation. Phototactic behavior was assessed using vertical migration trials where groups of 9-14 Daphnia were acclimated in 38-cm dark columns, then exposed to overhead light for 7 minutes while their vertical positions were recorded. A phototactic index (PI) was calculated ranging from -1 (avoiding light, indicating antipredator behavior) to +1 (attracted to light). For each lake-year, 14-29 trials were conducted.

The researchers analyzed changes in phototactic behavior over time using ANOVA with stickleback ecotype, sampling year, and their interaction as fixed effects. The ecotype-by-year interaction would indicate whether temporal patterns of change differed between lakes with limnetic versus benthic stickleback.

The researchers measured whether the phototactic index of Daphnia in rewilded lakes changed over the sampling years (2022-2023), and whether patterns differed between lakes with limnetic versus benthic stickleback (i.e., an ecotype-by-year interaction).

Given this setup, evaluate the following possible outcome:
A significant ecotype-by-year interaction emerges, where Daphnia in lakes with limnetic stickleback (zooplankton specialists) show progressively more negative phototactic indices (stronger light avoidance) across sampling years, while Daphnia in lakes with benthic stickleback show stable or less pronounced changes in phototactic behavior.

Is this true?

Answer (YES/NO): NO